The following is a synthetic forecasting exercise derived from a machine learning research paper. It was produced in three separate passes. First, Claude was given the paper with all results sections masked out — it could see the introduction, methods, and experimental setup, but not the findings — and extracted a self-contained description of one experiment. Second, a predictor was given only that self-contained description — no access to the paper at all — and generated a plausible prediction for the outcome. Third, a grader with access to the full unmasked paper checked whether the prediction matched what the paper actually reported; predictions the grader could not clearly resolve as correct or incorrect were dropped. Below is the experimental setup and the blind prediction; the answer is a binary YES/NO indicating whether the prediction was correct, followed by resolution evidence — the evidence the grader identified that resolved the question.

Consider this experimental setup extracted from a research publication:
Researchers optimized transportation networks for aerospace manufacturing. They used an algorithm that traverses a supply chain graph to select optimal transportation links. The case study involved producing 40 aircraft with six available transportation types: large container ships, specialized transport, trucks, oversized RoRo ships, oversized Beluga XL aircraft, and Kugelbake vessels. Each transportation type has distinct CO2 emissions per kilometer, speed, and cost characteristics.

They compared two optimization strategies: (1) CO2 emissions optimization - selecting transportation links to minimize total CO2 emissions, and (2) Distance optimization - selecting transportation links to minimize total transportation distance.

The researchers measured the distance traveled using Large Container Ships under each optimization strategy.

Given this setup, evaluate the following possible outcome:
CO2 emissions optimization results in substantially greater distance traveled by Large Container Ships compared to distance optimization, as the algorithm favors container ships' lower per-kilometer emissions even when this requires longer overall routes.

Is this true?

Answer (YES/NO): YES